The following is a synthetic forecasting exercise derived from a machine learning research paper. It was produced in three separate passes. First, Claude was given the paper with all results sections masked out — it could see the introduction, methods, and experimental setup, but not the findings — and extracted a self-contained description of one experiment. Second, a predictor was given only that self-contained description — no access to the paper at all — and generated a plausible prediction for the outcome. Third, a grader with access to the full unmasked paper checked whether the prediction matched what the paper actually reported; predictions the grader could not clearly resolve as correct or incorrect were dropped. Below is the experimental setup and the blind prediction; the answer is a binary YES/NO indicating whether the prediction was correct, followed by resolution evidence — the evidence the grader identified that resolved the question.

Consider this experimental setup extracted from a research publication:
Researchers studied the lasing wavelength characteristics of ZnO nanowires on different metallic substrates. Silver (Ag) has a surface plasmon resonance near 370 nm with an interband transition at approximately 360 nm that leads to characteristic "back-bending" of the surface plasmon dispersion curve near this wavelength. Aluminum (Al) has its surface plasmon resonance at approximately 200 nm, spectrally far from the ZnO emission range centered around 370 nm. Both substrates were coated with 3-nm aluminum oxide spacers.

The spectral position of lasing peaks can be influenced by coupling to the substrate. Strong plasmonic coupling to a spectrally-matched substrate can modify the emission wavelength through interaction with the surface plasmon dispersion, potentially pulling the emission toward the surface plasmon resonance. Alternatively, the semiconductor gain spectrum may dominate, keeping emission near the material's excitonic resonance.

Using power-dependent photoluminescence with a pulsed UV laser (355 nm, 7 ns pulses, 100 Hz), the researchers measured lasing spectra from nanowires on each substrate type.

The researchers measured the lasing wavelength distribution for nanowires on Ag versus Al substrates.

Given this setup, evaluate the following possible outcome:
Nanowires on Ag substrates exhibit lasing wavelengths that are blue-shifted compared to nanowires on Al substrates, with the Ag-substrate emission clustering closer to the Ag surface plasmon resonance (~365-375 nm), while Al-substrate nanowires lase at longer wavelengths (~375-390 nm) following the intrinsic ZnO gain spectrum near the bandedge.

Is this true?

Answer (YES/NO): NO